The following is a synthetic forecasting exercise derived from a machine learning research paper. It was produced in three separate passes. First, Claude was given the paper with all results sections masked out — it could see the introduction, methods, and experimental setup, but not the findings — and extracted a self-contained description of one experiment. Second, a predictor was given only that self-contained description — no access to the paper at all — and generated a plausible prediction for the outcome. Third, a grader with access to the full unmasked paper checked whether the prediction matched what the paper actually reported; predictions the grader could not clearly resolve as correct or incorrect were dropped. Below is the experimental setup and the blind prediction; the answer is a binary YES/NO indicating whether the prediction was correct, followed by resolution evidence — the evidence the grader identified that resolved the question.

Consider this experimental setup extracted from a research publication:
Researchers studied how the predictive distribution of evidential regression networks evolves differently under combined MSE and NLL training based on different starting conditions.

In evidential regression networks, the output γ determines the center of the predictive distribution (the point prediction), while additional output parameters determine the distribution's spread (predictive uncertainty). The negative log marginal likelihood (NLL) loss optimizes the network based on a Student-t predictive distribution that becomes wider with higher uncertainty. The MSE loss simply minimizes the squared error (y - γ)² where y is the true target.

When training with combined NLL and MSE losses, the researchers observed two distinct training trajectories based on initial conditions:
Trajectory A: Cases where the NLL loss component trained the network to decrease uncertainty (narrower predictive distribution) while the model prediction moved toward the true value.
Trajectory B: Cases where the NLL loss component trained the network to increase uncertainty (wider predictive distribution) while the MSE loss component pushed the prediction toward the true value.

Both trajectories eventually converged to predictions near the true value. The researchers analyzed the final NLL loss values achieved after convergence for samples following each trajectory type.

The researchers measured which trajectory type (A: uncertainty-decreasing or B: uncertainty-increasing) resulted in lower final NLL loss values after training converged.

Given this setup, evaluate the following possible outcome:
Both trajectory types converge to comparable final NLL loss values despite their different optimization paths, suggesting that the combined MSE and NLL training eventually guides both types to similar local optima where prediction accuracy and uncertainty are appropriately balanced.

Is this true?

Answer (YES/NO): NO